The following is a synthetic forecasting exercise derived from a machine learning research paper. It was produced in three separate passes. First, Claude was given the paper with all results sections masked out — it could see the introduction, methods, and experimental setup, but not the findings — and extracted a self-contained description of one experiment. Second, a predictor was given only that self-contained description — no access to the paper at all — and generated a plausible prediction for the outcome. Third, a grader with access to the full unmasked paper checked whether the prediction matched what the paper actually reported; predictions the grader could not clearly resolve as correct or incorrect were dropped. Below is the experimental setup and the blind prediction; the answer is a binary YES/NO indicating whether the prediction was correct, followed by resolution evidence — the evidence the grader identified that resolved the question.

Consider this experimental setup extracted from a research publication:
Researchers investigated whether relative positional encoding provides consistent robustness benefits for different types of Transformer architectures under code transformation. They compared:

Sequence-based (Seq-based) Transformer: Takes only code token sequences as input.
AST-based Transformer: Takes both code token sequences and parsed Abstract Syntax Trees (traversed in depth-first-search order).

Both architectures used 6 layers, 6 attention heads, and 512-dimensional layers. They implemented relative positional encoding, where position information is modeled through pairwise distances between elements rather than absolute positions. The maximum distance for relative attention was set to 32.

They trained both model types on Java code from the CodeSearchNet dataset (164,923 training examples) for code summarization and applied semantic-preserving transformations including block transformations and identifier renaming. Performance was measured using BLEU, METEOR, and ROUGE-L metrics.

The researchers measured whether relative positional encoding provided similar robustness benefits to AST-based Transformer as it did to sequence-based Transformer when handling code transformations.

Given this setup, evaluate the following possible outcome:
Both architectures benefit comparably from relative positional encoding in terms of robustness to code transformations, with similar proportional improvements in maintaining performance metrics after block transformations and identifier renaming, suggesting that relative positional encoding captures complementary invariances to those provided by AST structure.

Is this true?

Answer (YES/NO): NO